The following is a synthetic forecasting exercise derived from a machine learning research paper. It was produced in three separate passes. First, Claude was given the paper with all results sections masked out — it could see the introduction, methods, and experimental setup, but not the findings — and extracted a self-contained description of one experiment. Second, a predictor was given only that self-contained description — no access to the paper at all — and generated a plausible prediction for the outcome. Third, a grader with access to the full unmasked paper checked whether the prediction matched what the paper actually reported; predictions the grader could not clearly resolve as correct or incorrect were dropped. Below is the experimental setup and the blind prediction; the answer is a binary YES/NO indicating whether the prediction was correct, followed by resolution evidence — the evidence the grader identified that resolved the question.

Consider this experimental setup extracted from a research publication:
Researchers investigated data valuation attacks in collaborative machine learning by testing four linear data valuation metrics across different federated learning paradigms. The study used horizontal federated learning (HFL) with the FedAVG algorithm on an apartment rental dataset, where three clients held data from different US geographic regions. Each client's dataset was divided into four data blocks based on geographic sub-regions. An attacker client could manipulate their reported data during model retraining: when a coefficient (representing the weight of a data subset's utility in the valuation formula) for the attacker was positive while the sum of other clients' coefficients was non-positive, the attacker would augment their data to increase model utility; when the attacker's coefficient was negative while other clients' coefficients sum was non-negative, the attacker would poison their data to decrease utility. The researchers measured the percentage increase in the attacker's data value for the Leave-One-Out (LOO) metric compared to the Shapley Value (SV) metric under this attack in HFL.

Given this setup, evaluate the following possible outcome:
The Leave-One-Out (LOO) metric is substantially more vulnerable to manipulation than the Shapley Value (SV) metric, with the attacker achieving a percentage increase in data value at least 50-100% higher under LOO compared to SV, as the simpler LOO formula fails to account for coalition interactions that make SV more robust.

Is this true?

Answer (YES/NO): YES